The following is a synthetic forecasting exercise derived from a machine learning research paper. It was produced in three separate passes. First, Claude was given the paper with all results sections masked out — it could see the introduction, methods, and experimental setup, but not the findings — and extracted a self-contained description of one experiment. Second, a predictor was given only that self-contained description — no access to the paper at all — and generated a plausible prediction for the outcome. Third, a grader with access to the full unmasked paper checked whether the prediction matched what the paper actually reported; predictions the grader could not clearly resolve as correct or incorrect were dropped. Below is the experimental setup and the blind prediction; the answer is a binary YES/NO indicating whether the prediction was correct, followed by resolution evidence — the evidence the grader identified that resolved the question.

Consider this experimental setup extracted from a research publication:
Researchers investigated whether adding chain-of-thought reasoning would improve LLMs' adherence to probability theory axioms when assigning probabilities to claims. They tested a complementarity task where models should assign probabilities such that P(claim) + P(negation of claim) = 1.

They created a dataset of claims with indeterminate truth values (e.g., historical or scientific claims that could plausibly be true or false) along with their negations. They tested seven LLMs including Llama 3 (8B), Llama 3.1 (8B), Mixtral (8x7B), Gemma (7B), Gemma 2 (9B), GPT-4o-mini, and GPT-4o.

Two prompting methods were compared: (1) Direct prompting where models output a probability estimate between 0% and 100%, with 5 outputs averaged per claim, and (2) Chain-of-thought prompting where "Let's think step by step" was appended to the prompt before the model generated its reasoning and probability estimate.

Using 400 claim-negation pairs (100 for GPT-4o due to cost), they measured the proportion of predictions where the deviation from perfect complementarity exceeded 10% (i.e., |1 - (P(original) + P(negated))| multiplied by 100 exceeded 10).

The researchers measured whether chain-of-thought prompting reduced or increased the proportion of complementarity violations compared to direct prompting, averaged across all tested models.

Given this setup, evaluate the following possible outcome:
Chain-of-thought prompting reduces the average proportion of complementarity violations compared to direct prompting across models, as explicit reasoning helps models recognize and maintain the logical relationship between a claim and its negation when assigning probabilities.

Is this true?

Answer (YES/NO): NO